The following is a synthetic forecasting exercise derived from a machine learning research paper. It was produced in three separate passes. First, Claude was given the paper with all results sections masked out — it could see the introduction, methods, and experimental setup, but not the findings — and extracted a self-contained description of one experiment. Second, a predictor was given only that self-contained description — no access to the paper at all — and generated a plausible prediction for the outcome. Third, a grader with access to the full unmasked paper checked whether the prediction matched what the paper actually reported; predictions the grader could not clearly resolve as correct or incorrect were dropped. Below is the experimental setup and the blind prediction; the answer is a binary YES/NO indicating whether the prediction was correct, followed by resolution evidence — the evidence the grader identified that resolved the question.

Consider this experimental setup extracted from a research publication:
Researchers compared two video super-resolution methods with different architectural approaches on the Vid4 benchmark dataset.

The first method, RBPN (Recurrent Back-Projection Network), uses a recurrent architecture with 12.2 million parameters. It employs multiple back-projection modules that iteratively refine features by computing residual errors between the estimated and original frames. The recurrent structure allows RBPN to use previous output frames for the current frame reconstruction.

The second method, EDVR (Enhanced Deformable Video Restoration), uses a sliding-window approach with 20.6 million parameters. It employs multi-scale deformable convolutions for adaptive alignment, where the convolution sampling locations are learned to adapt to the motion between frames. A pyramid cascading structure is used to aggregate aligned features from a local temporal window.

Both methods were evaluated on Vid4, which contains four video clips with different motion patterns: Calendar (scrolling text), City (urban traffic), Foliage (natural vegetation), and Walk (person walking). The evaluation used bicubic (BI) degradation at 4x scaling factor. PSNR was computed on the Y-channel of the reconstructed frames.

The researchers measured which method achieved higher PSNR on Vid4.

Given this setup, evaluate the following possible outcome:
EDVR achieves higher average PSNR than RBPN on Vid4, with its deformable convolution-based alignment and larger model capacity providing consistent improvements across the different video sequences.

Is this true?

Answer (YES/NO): YES